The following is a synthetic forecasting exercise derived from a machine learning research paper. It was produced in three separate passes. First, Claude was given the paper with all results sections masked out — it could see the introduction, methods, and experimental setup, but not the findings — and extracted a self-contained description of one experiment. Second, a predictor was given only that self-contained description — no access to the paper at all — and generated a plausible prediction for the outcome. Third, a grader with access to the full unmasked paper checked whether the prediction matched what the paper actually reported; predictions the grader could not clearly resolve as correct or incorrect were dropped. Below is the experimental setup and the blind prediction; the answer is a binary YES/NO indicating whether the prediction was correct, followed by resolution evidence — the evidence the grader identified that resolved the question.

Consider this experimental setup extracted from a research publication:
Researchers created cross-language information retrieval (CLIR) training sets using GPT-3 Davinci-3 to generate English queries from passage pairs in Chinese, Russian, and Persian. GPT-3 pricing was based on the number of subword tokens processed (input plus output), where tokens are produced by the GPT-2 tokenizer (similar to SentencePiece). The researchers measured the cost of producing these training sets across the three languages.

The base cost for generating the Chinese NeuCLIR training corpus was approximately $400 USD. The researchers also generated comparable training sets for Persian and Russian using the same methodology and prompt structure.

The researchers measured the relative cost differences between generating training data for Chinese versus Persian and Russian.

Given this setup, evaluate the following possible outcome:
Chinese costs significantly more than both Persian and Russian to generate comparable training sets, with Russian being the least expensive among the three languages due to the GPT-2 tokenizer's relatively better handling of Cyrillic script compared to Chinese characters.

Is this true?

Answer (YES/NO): NO